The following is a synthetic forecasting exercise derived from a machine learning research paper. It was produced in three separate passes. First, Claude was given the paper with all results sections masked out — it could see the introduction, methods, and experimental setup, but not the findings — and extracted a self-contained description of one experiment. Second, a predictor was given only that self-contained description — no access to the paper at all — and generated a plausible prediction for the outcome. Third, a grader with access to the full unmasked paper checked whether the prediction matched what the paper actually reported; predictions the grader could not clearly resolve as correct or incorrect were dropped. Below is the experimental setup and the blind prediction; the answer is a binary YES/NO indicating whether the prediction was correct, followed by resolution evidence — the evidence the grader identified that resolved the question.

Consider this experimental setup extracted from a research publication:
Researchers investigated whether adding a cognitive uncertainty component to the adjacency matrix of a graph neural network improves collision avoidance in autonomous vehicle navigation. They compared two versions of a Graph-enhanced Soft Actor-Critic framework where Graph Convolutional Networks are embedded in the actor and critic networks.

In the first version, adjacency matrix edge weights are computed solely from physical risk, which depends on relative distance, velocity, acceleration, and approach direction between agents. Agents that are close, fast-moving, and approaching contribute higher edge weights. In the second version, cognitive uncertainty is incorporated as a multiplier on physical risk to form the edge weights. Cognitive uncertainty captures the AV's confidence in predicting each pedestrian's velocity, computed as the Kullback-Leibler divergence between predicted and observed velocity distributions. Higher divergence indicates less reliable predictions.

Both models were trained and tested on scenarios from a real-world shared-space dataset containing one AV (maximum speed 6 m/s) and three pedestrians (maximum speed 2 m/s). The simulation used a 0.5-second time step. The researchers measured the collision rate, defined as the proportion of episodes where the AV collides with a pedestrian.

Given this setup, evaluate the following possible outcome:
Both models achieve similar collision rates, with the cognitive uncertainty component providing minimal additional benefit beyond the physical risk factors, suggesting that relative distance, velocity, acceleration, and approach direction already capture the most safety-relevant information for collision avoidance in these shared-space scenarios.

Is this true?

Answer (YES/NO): NO